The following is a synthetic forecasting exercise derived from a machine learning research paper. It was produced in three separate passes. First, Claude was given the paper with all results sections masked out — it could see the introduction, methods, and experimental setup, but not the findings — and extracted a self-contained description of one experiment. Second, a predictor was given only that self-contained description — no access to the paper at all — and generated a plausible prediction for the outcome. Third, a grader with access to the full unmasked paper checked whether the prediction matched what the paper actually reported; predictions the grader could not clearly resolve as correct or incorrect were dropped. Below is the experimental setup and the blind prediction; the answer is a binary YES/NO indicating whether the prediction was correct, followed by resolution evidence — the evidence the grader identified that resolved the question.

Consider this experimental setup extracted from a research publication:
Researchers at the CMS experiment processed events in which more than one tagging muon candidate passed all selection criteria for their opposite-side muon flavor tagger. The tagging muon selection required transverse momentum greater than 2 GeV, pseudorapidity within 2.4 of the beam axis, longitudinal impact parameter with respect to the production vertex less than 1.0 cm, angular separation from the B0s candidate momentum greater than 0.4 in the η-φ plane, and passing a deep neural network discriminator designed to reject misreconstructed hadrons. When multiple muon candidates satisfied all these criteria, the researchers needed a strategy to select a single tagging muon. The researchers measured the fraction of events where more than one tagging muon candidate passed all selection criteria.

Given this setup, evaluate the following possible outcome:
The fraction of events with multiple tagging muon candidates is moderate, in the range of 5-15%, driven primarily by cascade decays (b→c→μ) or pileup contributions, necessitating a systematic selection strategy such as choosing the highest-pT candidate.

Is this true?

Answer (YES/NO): NO